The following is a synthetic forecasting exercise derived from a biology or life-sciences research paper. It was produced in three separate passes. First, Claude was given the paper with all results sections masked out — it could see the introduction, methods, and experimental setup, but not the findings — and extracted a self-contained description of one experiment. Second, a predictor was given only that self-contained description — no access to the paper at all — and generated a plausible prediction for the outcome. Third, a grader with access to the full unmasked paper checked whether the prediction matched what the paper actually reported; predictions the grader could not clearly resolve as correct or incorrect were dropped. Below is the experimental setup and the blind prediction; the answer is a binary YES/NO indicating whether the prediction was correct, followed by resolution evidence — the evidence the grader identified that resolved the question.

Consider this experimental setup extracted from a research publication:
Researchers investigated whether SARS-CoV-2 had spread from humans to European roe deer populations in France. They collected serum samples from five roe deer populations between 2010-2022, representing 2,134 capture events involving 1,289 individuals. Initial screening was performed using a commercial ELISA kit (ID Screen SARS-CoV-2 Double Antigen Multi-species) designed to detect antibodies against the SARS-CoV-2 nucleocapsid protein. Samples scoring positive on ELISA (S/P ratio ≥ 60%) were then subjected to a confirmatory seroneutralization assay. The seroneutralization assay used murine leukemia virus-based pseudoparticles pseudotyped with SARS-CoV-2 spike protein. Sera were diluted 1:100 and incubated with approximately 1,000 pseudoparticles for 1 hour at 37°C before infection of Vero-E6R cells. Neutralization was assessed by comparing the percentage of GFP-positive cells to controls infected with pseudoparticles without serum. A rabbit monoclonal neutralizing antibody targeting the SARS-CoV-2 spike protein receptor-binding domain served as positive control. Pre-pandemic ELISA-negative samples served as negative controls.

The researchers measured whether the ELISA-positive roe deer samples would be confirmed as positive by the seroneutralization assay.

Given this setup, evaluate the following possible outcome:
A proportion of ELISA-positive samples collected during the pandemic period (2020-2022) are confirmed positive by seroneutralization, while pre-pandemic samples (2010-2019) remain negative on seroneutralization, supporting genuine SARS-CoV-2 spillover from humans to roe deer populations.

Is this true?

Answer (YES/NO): NO